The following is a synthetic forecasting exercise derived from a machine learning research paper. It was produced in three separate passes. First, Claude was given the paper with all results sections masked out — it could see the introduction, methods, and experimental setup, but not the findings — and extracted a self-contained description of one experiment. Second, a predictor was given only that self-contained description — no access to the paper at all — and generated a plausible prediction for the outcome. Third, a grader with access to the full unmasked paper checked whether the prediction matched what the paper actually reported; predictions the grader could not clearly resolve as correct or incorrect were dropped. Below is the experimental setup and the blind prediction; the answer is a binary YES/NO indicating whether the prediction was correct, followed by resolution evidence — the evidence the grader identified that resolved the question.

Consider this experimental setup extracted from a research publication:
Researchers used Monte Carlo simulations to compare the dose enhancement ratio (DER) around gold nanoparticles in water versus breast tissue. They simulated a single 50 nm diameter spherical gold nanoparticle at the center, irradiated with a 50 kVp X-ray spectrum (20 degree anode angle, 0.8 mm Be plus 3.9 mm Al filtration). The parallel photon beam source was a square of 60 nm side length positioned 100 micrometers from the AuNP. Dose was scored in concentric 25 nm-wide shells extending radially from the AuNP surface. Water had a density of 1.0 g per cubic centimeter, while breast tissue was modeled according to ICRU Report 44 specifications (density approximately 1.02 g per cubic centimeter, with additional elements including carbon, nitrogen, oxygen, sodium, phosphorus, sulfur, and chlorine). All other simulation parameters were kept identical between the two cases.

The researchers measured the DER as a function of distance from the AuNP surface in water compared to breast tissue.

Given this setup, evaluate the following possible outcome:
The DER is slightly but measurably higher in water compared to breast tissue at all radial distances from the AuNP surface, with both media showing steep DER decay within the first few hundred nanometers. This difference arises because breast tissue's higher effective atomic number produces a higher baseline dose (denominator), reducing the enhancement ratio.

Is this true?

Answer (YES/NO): NO